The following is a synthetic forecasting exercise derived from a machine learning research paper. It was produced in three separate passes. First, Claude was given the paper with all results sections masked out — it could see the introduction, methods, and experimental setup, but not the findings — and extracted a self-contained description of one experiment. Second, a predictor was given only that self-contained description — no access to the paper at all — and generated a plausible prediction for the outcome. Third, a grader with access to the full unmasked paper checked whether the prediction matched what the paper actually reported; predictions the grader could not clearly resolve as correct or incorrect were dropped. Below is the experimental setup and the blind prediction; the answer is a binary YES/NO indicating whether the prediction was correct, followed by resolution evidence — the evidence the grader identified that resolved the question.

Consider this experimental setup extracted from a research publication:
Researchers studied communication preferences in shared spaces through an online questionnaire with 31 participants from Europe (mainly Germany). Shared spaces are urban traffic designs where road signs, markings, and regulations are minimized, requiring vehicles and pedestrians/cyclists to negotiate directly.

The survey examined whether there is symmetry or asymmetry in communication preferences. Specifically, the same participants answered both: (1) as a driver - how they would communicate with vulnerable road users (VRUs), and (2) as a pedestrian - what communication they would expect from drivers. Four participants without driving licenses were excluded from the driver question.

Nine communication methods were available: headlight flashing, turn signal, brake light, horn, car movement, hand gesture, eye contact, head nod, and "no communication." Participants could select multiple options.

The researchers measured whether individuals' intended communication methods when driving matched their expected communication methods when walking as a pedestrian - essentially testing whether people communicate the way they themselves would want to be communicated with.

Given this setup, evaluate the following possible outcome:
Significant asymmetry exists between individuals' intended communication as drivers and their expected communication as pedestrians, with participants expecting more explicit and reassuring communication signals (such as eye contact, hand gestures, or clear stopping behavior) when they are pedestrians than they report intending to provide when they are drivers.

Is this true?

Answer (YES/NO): NO